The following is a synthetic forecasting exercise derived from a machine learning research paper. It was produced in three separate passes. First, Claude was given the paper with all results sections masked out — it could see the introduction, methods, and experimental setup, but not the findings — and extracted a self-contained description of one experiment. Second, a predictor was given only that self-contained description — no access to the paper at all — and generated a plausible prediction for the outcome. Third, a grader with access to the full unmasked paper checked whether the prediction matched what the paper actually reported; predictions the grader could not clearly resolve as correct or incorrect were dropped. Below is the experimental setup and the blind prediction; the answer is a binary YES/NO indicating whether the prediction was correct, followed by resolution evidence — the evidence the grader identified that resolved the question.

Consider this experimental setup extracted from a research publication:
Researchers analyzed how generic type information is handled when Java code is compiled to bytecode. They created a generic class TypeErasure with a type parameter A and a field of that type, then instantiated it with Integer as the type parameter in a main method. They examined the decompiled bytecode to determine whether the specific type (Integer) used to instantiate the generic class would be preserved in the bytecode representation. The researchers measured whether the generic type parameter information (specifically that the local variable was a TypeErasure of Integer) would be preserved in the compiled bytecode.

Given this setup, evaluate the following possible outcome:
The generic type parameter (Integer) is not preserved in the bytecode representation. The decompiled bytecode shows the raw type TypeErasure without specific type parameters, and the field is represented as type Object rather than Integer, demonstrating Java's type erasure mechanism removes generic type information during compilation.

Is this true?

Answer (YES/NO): YES